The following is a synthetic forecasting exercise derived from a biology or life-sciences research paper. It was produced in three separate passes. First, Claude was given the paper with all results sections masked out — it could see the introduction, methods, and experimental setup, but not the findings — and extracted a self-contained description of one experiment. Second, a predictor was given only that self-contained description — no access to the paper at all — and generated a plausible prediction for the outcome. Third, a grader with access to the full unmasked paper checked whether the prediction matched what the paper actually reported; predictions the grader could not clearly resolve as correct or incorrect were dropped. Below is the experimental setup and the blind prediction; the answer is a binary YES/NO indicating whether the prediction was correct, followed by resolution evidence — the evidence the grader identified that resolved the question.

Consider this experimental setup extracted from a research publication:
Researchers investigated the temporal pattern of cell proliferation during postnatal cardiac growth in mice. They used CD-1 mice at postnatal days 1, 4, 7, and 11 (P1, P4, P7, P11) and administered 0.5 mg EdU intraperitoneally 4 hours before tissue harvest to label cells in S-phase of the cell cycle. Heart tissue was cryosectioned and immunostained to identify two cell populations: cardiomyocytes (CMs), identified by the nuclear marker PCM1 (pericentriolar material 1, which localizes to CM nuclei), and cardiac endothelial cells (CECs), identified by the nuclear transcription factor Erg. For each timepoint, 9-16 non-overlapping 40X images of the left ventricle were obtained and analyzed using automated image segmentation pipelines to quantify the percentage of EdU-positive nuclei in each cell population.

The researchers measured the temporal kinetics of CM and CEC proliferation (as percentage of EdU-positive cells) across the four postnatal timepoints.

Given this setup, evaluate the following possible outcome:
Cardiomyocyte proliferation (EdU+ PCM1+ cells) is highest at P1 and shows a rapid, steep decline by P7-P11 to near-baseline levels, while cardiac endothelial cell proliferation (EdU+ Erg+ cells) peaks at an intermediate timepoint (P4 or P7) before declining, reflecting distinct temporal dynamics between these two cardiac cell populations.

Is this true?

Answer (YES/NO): NO